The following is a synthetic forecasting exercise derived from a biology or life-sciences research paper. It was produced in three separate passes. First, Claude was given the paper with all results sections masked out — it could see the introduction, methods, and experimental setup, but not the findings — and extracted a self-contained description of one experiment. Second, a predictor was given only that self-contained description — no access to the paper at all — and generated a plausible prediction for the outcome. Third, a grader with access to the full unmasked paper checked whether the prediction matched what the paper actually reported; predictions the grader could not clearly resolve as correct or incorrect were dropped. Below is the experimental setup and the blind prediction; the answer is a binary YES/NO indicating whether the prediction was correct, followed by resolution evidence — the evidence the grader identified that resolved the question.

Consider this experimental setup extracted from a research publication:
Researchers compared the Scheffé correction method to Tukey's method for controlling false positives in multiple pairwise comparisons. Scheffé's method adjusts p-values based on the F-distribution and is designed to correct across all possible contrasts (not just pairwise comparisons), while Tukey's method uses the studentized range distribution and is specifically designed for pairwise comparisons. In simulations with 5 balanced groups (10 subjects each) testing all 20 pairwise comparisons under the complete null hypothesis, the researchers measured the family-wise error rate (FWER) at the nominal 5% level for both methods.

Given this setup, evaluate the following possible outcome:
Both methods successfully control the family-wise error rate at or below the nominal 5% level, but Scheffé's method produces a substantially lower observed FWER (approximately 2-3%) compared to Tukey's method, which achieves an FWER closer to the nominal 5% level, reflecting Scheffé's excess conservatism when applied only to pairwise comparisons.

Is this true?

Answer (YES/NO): NO